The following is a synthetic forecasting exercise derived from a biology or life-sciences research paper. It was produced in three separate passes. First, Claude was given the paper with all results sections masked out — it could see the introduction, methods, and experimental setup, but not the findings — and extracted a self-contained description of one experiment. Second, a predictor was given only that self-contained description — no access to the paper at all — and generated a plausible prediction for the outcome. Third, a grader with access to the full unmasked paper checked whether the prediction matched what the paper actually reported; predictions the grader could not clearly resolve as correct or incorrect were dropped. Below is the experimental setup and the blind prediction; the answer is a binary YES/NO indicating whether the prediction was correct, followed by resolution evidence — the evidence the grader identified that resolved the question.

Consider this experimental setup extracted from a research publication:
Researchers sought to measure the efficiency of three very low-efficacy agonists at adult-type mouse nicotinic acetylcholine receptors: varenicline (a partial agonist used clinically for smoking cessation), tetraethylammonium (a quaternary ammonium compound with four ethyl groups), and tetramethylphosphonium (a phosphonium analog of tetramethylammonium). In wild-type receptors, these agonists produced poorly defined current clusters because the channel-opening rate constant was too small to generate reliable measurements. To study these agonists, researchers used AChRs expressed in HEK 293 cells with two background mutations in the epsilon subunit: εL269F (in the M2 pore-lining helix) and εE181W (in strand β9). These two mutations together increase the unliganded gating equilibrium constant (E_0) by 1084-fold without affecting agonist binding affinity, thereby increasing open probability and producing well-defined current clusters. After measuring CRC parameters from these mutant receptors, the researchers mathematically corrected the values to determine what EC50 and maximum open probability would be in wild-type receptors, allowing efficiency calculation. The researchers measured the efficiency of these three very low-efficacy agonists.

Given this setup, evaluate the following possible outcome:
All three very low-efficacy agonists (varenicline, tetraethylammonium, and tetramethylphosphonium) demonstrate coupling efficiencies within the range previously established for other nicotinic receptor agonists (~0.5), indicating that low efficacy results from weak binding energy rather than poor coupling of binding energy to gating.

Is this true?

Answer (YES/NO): NO